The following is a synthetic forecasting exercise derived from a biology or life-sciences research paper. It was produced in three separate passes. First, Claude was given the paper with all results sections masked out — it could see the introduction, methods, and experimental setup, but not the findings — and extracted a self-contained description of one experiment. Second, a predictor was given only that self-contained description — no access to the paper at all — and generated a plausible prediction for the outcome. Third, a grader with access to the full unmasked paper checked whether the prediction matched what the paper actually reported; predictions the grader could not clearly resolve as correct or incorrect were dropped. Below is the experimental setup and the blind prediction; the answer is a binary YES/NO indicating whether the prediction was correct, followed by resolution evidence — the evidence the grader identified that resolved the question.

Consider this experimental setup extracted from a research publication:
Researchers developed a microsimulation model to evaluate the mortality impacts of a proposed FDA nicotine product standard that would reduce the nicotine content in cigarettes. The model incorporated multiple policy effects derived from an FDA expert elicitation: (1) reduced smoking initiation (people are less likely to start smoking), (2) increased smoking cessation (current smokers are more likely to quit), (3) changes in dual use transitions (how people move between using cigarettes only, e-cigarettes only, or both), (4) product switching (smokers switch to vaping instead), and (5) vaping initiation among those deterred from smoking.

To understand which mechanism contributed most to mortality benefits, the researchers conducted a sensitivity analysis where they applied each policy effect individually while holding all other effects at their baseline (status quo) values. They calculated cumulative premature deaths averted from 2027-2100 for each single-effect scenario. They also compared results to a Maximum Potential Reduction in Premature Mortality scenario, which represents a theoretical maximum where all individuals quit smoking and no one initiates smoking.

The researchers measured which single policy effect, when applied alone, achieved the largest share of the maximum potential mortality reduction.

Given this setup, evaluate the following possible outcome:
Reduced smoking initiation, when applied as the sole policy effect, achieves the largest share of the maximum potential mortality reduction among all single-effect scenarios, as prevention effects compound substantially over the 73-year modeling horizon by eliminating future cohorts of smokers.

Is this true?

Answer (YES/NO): NO